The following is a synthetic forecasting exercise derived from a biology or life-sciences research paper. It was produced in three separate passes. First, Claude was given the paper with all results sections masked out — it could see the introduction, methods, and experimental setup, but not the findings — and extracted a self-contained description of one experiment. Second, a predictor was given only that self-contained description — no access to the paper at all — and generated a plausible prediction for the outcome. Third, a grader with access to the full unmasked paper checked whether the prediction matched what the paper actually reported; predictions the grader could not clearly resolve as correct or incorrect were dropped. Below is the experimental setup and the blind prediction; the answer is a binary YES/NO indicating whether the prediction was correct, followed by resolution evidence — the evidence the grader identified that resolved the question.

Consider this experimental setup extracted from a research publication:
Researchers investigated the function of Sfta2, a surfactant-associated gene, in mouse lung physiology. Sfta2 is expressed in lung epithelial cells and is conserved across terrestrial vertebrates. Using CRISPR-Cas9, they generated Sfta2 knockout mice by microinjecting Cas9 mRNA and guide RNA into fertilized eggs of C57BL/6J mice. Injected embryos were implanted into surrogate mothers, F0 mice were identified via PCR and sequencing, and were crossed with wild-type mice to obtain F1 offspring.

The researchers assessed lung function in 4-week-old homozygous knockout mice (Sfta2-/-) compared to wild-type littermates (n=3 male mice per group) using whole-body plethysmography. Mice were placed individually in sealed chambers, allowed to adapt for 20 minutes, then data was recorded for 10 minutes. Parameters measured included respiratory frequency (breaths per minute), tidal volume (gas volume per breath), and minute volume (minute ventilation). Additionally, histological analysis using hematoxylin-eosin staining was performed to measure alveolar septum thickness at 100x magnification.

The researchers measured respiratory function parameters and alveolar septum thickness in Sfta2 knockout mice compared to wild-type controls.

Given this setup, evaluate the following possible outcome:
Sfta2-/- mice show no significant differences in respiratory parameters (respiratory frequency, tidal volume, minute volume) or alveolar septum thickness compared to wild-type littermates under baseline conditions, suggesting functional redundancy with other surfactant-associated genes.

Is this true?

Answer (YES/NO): NO